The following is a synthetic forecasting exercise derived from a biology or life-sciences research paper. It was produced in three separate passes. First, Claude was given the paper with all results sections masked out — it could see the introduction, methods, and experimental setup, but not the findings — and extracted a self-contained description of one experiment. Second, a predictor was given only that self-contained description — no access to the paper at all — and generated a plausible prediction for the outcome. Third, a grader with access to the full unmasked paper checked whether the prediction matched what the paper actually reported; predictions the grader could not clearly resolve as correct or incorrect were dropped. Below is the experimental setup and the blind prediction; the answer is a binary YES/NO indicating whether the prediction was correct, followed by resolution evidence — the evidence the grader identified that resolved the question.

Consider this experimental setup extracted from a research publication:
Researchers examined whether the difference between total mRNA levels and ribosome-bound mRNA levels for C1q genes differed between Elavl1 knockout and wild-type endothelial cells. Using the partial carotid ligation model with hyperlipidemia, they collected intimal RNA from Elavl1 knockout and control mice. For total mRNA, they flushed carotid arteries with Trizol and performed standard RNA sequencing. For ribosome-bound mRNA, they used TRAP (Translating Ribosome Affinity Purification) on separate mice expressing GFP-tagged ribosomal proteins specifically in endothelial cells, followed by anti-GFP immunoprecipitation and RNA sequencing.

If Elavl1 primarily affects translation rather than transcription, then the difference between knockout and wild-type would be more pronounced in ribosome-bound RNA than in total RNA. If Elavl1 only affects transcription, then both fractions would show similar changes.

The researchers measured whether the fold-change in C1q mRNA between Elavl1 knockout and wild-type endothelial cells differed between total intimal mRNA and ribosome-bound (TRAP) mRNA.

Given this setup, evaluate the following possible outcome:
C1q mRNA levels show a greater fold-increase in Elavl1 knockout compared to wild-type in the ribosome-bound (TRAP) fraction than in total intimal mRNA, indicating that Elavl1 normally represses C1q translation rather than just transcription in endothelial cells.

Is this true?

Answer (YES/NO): YES